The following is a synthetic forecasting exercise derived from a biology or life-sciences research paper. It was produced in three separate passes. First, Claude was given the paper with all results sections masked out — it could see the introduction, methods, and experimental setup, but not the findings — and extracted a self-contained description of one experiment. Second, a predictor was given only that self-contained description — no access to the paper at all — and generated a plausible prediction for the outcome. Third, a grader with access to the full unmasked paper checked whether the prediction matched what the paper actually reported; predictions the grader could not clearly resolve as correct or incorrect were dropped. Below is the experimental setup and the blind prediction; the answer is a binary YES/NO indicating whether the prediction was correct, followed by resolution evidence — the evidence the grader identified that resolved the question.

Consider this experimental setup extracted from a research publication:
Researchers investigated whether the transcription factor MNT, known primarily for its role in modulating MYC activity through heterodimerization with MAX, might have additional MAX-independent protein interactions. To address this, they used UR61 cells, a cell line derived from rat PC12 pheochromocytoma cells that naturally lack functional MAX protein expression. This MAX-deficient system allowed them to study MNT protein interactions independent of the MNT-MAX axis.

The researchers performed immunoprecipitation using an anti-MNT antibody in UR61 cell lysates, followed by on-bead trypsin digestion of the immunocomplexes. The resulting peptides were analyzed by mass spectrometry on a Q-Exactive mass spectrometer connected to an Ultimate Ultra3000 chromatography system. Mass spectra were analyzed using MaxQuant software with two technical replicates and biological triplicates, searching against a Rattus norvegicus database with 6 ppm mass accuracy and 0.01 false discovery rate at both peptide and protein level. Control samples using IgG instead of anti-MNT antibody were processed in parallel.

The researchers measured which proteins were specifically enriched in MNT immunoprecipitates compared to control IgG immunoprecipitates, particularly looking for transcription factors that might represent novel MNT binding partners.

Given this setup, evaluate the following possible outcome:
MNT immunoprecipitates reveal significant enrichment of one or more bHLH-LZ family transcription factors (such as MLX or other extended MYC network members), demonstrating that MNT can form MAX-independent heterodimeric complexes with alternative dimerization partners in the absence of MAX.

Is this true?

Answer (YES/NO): NO